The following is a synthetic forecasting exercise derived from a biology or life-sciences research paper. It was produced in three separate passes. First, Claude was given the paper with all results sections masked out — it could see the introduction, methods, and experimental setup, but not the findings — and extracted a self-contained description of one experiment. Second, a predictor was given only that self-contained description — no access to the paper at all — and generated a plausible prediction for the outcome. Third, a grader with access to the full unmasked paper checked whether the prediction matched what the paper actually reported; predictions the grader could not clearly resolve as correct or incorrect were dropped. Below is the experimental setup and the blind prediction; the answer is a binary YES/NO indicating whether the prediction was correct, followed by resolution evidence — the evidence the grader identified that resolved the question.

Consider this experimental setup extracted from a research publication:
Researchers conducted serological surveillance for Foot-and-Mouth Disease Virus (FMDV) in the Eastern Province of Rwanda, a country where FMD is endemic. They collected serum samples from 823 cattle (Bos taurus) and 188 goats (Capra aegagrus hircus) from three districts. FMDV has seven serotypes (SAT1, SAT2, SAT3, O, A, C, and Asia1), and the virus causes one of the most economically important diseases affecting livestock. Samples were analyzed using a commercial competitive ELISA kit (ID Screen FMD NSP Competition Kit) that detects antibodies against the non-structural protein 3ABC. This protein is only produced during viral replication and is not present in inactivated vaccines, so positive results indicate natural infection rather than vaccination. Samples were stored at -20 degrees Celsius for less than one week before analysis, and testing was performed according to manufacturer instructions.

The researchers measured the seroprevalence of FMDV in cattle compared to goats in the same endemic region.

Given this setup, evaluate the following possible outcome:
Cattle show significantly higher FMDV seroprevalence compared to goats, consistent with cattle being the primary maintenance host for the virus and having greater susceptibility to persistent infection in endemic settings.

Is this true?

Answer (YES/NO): YES